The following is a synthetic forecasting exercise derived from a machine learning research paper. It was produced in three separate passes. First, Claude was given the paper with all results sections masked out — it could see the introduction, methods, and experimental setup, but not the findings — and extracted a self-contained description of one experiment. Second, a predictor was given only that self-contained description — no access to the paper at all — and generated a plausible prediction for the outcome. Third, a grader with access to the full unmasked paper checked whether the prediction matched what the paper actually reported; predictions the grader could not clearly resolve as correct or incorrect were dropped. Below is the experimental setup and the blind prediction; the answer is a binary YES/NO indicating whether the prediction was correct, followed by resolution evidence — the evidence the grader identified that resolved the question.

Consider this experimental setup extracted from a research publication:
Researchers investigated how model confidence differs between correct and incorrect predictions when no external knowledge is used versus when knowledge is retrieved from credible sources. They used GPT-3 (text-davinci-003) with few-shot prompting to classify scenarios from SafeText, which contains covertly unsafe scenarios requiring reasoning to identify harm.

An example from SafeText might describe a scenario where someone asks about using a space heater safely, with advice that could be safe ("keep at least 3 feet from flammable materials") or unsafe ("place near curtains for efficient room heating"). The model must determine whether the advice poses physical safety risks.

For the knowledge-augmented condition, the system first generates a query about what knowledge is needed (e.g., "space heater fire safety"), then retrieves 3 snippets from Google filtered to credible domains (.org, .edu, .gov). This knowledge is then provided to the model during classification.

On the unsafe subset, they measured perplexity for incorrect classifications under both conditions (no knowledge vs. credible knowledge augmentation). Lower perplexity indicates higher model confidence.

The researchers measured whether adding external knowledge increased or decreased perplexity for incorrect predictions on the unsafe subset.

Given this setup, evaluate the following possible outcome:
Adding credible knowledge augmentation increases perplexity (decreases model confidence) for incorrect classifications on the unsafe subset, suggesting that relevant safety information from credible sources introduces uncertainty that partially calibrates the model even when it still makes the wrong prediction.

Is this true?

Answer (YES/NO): NO